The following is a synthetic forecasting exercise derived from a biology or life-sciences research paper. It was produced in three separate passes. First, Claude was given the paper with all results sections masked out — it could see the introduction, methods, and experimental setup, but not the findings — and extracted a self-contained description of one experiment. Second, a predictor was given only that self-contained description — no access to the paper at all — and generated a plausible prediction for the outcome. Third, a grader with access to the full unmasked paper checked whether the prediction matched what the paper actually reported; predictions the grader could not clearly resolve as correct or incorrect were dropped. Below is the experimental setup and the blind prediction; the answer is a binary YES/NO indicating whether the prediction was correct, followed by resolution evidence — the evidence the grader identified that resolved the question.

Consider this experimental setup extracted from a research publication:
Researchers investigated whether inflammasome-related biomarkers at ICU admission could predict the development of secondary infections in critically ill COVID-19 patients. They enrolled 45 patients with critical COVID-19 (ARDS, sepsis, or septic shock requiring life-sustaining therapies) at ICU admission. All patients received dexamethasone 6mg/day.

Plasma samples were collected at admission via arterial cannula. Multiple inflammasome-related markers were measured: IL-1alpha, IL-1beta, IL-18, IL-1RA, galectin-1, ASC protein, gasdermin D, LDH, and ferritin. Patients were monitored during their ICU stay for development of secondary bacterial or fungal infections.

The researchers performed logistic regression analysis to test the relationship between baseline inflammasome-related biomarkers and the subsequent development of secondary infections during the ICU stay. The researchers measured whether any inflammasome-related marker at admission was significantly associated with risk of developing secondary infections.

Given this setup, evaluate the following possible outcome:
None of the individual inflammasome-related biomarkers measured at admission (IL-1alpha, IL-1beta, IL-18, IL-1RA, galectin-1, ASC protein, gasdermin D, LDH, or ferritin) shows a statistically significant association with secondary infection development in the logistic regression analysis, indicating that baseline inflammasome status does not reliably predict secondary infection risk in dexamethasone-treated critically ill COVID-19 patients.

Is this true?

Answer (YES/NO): YES